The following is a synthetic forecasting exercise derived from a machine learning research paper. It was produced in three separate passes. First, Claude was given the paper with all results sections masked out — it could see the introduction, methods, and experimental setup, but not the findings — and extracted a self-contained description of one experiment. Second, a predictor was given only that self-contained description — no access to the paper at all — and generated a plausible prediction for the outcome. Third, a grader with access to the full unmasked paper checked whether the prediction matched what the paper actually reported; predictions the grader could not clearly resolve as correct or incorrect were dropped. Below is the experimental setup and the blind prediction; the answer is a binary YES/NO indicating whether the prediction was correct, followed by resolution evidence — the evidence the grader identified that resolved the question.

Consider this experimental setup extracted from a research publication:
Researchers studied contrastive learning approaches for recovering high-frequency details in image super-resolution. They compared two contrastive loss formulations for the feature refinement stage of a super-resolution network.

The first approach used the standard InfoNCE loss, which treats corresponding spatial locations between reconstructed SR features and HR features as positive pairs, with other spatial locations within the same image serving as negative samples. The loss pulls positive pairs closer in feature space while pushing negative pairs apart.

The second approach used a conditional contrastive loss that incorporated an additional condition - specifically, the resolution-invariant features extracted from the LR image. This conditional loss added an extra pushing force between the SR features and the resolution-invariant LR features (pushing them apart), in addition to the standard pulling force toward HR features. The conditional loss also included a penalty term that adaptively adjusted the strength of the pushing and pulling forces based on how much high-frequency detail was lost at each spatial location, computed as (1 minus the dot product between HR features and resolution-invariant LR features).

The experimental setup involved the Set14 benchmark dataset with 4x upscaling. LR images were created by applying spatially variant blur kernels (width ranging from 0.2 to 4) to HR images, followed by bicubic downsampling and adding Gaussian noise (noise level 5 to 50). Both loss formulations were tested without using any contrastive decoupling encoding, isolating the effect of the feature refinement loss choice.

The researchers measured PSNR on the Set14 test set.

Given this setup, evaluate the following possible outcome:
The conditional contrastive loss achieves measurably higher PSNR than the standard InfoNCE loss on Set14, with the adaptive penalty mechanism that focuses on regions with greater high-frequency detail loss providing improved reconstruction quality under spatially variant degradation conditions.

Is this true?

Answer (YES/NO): YES